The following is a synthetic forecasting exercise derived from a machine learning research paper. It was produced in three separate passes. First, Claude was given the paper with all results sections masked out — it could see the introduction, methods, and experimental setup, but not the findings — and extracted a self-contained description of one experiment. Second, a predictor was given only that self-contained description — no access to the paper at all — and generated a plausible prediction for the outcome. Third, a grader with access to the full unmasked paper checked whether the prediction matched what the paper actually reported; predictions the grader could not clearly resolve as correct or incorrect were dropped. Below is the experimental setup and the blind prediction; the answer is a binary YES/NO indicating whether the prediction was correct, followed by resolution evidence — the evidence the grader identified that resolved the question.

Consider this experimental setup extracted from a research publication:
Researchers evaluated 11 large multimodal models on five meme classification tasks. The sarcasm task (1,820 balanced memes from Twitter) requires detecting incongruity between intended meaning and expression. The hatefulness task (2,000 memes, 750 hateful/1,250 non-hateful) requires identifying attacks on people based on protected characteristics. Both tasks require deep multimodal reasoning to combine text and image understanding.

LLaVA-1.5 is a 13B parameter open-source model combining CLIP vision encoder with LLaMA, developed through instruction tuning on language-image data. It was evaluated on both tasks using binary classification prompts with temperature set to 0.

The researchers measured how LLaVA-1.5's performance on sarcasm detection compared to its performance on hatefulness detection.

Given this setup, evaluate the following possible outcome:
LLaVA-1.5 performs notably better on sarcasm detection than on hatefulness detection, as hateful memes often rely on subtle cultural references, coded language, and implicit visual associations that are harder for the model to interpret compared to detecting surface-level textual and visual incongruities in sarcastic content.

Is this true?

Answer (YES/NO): YES